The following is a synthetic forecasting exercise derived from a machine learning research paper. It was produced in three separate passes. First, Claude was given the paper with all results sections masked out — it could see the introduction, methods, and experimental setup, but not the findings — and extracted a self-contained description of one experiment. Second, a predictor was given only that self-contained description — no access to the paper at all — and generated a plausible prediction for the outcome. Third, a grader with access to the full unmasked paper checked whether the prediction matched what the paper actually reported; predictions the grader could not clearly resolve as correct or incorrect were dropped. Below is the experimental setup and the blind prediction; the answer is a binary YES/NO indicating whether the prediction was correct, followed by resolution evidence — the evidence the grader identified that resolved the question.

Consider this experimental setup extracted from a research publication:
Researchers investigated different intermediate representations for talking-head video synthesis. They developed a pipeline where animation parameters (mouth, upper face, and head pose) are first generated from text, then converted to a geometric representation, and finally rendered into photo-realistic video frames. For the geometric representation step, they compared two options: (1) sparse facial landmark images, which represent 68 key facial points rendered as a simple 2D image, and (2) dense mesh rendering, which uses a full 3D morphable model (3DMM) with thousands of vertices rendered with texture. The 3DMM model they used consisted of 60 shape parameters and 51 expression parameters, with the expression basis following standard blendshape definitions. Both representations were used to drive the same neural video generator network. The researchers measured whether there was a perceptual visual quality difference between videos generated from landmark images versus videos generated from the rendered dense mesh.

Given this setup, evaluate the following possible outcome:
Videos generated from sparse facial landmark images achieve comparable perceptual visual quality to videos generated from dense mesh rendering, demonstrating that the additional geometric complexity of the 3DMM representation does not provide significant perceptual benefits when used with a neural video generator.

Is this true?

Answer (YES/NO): YES